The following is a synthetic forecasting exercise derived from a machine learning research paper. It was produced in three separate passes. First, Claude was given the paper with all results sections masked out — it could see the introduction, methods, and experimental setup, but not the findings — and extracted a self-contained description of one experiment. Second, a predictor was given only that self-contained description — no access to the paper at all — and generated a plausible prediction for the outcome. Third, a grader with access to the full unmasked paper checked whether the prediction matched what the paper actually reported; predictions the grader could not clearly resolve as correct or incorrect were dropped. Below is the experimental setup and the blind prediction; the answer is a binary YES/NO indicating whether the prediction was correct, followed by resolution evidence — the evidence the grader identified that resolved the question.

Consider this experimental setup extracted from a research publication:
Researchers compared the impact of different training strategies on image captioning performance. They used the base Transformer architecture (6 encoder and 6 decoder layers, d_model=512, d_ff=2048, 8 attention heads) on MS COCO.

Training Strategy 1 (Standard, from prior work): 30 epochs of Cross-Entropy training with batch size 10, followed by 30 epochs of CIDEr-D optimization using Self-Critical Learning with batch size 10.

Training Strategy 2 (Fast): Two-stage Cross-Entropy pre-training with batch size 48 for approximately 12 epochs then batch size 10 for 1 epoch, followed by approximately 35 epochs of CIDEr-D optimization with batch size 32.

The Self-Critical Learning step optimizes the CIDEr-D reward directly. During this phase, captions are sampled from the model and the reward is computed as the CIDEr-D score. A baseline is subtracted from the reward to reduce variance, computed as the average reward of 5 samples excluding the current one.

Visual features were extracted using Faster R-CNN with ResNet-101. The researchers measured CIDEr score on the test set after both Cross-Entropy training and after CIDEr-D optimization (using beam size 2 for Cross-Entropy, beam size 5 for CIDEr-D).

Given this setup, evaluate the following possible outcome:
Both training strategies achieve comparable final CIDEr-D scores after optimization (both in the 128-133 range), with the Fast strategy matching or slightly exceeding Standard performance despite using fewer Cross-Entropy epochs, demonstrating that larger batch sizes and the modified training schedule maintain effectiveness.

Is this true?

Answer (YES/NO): YES